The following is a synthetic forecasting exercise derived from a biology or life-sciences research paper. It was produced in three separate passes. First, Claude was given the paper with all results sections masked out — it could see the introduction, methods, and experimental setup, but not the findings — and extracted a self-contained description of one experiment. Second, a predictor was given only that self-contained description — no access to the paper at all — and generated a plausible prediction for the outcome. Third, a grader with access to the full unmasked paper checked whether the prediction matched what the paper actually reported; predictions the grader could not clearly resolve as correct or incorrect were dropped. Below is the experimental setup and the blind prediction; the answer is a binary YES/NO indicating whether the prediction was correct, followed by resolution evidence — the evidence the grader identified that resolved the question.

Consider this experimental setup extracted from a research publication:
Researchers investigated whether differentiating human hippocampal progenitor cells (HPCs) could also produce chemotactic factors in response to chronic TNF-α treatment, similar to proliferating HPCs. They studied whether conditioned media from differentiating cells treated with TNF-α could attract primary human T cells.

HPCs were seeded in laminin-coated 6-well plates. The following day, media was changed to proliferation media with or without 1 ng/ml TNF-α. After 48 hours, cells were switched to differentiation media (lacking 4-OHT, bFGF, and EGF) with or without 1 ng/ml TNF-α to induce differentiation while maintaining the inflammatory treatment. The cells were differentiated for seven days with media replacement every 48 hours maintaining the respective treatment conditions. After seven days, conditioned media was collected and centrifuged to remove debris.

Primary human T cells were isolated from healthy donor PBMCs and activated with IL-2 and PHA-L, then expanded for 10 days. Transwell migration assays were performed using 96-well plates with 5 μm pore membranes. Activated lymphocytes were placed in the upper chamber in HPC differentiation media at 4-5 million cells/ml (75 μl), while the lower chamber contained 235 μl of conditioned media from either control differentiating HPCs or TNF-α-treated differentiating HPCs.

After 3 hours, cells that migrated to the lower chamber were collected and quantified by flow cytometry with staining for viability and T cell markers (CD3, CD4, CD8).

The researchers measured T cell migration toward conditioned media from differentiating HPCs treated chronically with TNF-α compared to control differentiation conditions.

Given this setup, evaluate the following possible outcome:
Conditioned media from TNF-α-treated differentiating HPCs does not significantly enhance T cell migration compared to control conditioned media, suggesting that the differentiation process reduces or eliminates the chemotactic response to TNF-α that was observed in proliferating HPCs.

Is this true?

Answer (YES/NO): NO